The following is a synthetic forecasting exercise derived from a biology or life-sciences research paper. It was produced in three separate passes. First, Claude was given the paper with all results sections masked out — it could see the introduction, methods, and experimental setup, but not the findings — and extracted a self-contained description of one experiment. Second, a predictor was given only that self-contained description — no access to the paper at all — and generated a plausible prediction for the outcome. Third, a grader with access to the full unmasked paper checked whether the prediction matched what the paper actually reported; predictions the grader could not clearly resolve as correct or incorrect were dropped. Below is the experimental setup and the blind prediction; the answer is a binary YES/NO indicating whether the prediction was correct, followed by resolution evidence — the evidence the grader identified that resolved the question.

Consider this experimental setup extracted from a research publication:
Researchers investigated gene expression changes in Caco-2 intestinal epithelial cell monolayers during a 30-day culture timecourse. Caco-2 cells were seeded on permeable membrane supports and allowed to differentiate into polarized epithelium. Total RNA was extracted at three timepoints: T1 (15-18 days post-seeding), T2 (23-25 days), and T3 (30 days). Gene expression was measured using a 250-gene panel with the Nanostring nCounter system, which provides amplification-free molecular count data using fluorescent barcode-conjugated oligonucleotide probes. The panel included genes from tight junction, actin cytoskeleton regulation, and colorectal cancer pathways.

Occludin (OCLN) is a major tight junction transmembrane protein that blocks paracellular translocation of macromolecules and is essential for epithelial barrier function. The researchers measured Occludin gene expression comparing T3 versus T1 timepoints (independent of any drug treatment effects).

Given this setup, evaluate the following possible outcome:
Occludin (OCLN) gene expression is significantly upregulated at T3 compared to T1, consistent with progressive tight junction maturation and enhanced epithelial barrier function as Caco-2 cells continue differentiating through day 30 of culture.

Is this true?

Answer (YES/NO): NO